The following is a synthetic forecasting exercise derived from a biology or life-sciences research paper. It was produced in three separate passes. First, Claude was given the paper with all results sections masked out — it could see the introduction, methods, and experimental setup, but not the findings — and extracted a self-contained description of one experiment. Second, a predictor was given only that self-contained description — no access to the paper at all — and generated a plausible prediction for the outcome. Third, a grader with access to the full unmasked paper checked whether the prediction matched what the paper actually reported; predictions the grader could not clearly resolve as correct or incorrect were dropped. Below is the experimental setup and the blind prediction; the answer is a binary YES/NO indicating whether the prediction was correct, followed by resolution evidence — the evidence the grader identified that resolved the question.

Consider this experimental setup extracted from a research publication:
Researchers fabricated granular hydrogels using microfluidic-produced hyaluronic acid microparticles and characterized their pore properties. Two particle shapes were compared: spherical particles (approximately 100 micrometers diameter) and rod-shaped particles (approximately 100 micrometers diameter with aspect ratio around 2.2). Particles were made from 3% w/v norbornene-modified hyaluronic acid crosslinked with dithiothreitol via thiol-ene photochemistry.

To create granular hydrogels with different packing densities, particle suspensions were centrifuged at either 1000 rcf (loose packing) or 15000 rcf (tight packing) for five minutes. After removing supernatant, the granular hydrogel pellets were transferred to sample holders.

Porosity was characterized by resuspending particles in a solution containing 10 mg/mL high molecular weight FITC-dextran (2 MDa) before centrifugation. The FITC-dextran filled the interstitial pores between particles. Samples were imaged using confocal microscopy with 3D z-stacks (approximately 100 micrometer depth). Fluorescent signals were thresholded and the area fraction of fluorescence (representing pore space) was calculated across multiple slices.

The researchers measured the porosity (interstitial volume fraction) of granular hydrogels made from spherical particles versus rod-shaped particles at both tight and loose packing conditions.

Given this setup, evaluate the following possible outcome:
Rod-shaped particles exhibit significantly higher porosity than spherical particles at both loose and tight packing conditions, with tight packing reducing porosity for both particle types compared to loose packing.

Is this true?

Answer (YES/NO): NO